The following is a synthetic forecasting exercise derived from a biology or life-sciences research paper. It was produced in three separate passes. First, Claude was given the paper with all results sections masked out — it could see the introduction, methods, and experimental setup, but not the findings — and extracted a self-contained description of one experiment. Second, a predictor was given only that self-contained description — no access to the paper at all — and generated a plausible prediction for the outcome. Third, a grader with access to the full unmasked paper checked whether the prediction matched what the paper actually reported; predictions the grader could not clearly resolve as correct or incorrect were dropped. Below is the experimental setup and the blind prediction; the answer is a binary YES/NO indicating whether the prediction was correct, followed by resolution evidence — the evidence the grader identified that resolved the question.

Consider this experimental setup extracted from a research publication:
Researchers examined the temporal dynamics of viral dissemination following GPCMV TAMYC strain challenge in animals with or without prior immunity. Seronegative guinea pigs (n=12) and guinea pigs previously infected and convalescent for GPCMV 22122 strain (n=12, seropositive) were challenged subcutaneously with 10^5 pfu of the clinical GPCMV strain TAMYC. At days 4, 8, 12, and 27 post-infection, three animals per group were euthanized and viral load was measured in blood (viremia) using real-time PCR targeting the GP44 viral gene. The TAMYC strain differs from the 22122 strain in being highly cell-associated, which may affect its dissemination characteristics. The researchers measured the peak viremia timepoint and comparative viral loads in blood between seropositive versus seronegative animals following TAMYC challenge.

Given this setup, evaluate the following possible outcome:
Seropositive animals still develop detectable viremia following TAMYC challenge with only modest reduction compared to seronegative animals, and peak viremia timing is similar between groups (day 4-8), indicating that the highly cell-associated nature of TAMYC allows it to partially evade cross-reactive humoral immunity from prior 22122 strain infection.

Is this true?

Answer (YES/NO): NO